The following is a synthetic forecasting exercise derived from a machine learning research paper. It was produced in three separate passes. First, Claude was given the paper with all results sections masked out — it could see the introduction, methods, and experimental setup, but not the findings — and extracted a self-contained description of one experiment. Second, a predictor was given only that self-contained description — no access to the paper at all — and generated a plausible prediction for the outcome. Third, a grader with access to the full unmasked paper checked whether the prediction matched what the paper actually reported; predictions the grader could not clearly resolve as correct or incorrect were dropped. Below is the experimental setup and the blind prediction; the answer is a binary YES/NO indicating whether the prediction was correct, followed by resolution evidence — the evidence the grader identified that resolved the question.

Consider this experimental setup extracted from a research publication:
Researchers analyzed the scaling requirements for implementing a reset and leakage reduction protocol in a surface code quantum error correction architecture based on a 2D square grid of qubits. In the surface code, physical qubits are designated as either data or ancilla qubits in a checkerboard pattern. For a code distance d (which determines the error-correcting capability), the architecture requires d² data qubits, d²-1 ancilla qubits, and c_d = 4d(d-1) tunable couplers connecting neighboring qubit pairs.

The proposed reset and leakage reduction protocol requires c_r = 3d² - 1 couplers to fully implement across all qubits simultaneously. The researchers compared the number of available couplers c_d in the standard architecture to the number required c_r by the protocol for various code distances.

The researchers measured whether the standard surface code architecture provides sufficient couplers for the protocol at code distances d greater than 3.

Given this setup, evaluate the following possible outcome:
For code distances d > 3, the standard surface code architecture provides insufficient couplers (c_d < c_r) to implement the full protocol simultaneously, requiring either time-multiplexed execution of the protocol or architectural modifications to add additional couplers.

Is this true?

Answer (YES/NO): NO